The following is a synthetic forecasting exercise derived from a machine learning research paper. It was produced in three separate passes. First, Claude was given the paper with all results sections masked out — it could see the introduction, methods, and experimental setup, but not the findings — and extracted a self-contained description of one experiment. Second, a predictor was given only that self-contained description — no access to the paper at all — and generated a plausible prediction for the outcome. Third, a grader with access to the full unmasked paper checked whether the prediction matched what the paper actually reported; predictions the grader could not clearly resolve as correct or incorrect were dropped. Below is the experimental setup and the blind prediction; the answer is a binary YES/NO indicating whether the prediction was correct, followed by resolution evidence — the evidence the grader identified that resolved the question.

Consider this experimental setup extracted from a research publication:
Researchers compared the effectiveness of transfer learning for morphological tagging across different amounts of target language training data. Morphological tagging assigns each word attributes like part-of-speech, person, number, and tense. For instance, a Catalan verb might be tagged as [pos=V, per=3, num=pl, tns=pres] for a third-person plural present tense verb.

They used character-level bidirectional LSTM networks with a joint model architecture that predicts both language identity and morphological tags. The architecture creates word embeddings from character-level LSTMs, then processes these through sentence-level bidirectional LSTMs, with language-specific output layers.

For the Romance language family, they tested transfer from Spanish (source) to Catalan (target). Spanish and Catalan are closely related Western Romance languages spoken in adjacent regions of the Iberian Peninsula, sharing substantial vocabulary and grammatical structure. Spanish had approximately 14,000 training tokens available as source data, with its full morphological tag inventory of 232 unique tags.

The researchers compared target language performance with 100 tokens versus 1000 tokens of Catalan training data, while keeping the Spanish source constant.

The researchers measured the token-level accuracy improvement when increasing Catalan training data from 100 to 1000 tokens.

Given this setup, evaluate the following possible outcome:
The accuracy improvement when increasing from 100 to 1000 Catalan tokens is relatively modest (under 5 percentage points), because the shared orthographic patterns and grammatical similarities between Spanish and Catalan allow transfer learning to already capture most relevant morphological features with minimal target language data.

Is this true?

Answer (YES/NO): NO